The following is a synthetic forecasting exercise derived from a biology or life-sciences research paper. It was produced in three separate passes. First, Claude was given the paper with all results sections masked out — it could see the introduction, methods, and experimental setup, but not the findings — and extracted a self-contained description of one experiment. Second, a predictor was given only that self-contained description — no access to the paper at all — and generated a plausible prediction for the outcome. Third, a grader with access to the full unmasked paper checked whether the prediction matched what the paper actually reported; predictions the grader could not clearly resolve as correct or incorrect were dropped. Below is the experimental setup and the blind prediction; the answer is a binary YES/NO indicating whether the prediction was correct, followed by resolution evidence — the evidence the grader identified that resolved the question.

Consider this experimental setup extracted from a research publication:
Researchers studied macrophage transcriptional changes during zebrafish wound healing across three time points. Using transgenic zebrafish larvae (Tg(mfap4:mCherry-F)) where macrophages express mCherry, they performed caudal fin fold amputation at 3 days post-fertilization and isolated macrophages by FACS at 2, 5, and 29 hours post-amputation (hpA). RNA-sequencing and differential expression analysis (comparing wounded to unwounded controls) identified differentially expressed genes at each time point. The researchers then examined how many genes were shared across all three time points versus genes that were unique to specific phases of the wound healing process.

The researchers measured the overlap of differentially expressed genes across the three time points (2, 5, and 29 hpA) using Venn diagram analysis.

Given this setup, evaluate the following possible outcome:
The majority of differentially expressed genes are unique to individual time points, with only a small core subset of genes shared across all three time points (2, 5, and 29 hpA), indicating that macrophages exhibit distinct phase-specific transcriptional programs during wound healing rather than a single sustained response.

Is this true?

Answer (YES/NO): YES